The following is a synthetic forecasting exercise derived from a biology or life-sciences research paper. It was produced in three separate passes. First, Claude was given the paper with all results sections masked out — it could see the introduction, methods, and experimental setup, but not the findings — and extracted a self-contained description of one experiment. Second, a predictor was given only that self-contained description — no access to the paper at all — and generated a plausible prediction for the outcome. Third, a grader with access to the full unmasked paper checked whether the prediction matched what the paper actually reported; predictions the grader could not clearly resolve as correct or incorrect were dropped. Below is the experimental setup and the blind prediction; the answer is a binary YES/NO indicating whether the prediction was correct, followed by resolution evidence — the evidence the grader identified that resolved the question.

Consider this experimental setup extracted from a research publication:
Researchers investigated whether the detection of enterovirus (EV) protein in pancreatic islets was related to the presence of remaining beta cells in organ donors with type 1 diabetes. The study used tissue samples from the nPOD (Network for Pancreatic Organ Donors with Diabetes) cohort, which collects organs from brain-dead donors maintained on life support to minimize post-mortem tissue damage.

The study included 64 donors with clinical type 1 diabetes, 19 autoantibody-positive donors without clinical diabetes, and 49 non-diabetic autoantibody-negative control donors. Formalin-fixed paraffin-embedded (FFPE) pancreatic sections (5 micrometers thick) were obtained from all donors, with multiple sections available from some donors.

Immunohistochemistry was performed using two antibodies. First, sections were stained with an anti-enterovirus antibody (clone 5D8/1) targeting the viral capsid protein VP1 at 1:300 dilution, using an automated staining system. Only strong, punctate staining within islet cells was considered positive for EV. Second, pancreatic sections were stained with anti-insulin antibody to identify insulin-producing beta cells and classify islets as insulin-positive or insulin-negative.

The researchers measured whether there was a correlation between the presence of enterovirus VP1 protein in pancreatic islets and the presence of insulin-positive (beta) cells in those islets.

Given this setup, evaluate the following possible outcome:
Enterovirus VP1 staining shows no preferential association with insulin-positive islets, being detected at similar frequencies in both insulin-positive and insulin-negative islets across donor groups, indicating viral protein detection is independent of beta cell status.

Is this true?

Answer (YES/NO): NO